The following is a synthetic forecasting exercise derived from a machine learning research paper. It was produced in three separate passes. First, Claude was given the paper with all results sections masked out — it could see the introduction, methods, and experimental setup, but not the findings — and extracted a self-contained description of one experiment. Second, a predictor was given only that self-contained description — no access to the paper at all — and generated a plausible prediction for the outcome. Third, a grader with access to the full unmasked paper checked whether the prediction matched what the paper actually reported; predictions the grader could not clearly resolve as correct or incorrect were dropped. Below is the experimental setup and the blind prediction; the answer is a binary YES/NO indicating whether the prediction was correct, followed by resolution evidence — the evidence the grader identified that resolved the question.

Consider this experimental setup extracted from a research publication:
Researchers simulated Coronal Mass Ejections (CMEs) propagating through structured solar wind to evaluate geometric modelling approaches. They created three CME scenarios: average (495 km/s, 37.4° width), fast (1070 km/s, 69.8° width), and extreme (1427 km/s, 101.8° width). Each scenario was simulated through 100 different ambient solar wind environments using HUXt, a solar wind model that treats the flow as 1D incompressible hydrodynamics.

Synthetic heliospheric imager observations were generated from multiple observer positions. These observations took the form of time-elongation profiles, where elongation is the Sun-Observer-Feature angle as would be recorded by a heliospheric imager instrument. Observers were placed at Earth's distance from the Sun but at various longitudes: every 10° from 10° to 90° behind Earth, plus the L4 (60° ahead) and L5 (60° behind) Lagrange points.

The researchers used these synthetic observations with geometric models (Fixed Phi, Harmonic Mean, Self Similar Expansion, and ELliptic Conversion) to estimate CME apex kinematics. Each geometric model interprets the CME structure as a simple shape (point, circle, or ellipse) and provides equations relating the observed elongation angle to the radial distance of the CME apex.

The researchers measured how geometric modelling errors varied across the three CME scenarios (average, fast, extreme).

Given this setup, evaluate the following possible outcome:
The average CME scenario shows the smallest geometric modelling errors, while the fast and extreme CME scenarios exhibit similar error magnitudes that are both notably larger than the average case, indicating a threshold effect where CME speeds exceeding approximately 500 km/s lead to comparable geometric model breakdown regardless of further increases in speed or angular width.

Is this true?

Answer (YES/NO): NO